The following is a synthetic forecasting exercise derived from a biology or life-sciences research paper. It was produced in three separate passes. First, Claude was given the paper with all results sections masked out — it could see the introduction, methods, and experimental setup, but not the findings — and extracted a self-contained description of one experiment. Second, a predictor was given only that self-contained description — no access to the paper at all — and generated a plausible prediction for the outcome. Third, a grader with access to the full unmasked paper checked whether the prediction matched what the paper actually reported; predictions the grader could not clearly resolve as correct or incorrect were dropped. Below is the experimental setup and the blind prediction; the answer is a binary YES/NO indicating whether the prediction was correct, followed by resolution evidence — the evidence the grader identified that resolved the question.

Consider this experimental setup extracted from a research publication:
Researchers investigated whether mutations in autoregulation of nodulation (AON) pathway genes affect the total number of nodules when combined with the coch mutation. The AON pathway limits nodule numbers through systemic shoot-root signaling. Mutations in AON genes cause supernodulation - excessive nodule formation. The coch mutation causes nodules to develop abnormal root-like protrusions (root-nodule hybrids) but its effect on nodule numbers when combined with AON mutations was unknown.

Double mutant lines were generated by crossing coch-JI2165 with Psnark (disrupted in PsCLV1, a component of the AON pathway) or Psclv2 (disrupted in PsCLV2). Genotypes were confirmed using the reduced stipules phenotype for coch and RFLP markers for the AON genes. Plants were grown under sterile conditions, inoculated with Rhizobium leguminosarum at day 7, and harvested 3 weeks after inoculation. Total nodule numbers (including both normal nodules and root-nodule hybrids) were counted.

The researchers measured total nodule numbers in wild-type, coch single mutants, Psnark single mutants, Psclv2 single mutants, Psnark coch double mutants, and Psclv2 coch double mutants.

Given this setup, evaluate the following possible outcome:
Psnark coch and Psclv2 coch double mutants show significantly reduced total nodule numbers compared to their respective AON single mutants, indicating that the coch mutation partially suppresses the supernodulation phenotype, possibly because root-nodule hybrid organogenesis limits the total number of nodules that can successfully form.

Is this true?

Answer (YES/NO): NO